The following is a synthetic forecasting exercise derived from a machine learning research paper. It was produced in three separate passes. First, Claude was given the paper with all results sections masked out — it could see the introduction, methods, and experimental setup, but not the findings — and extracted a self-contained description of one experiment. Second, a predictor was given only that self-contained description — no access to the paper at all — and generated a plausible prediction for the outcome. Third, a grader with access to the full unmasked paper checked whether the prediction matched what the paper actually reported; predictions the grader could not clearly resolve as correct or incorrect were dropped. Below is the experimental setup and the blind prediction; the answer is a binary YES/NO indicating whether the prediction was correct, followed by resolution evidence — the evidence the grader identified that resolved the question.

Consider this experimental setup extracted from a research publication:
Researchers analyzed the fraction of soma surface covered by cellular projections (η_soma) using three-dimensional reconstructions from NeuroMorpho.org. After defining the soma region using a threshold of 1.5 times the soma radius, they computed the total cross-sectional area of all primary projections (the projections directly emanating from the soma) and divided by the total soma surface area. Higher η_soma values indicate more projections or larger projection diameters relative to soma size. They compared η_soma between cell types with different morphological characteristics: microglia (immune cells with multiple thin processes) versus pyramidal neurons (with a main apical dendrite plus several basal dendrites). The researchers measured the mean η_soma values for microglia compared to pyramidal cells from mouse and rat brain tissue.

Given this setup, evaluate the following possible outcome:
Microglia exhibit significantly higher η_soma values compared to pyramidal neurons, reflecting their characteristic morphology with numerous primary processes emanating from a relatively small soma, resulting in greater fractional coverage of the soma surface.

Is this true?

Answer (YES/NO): NO